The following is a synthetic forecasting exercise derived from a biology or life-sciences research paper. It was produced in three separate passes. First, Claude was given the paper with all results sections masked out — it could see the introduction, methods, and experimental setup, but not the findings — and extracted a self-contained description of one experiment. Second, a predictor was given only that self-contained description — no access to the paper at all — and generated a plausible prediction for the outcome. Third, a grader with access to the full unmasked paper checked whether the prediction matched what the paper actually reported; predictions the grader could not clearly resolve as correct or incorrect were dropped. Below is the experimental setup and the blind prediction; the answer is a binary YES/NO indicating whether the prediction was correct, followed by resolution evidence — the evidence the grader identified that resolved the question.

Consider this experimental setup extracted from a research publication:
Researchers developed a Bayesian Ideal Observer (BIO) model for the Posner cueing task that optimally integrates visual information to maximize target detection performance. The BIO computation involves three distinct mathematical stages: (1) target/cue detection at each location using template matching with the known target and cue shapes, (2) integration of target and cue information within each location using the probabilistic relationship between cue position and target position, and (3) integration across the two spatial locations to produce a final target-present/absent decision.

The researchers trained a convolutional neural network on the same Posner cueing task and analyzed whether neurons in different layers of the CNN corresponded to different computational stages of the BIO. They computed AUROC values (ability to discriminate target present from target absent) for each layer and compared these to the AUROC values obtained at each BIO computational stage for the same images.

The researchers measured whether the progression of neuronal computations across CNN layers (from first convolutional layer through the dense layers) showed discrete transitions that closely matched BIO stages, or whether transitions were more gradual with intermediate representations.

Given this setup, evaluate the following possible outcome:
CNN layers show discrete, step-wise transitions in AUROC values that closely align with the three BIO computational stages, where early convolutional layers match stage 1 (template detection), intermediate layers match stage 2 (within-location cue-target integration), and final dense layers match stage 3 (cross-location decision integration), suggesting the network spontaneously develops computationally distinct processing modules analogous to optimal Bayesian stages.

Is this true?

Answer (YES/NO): NO